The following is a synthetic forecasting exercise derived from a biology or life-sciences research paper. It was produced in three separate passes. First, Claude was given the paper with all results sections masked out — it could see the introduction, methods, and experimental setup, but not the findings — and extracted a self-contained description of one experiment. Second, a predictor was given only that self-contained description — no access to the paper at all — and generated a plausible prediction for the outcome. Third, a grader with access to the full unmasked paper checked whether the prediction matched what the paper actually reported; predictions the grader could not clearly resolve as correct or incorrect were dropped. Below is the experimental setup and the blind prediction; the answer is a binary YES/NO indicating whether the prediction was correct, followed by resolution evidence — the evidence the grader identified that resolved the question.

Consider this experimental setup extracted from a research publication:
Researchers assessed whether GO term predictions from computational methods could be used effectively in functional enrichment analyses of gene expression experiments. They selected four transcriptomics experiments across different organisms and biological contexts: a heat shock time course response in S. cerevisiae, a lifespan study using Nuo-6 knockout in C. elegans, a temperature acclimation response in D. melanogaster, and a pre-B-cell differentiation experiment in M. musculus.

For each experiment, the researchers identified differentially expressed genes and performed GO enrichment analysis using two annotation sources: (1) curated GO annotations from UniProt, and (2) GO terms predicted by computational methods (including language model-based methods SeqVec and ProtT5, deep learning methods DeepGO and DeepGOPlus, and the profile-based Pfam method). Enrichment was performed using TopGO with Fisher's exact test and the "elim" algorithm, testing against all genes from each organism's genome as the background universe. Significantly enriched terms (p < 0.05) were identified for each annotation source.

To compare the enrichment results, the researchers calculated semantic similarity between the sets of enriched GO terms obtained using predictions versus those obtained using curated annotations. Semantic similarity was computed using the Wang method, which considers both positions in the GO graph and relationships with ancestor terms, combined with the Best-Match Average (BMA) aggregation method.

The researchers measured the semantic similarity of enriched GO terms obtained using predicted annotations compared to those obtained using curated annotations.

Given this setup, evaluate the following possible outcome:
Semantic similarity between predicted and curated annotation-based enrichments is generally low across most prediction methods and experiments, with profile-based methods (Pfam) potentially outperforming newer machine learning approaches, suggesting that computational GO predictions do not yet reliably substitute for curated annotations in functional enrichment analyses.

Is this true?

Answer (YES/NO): NO